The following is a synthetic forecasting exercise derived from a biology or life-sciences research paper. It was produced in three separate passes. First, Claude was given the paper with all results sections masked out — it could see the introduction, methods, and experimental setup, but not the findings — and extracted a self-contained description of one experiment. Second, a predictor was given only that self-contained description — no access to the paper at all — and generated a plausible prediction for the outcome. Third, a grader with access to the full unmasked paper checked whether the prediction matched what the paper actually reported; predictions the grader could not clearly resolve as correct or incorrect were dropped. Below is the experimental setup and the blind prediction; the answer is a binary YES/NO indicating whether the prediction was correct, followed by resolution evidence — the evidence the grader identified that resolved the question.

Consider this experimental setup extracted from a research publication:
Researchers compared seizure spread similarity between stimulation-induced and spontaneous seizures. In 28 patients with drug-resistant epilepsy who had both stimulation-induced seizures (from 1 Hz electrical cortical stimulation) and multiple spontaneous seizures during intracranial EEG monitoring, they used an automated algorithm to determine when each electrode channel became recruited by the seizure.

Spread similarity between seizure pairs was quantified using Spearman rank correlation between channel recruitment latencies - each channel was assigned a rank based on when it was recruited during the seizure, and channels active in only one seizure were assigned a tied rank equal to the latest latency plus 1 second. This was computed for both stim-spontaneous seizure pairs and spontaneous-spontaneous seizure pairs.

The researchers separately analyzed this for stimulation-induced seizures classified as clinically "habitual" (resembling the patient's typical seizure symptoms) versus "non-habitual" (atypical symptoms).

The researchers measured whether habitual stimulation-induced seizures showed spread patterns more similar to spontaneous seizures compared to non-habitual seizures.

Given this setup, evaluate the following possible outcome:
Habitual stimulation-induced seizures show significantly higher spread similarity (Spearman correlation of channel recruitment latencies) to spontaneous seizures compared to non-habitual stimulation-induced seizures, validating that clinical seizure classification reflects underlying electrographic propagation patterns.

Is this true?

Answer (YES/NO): NO